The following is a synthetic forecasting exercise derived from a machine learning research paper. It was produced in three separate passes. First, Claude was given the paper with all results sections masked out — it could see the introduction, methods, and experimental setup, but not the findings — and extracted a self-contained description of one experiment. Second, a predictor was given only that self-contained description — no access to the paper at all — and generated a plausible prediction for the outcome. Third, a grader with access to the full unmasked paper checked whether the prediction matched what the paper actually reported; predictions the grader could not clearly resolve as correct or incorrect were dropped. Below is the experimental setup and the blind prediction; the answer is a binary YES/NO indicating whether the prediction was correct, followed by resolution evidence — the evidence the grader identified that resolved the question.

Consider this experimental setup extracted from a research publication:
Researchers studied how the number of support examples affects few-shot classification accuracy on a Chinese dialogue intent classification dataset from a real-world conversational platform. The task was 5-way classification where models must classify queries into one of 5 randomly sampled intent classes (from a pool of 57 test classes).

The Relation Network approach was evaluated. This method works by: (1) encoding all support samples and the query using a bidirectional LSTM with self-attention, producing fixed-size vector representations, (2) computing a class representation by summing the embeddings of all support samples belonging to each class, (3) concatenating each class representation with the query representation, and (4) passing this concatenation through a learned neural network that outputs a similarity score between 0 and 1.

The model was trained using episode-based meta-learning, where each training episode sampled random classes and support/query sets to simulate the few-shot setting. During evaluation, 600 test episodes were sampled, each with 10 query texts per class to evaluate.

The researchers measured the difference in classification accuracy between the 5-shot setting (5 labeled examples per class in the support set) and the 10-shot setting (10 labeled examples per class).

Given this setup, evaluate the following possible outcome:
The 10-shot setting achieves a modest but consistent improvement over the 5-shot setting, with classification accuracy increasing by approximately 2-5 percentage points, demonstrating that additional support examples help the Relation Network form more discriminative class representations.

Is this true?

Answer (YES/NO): YES